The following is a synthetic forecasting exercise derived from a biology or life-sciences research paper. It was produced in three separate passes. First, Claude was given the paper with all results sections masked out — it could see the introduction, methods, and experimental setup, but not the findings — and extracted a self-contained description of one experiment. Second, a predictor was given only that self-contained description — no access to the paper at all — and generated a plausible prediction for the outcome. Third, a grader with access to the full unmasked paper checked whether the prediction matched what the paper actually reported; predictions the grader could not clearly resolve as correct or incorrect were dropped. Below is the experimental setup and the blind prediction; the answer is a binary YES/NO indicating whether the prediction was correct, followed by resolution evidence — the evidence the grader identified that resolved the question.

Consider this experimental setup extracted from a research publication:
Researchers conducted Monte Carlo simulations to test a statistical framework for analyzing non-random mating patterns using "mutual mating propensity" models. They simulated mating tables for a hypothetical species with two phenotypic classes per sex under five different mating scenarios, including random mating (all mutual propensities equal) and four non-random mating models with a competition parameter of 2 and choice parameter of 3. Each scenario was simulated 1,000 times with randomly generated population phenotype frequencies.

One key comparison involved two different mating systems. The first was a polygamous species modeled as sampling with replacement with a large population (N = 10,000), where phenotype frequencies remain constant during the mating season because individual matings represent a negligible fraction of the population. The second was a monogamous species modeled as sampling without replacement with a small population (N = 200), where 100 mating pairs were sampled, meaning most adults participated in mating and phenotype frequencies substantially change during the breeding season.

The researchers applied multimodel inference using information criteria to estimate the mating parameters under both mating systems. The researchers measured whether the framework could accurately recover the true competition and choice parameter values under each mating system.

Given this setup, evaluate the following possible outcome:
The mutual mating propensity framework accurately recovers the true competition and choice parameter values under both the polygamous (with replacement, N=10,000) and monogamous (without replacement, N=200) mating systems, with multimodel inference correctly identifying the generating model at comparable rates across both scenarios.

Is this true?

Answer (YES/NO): NO